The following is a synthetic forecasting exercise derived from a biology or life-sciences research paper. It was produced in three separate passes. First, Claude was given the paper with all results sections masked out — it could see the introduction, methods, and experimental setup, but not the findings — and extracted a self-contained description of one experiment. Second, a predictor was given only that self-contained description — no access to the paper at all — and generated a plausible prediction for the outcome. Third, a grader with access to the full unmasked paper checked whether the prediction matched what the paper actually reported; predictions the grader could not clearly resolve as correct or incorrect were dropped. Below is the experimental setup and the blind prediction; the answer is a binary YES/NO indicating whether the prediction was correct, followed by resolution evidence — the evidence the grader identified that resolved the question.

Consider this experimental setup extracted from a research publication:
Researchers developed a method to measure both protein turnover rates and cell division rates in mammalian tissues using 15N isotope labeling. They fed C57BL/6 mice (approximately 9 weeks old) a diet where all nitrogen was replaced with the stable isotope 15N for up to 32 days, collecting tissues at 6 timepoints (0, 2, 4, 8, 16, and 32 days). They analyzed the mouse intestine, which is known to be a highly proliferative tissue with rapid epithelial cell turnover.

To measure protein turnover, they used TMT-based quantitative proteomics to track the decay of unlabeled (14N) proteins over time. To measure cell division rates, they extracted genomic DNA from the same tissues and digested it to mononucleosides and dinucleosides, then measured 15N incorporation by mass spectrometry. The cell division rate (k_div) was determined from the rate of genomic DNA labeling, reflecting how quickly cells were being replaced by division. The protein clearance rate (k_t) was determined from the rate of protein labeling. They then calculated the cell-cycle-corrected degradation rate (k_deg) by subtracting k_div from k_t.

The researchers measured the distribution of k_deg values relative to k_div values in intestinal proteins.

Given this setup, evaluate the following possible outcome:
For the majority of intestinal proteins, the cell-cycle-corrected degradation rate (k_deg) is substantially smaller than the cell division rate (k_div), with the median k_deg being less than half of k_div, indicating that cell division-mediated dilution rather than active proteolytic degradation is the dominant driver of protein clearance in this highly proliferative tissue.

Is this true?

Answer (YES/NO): NO